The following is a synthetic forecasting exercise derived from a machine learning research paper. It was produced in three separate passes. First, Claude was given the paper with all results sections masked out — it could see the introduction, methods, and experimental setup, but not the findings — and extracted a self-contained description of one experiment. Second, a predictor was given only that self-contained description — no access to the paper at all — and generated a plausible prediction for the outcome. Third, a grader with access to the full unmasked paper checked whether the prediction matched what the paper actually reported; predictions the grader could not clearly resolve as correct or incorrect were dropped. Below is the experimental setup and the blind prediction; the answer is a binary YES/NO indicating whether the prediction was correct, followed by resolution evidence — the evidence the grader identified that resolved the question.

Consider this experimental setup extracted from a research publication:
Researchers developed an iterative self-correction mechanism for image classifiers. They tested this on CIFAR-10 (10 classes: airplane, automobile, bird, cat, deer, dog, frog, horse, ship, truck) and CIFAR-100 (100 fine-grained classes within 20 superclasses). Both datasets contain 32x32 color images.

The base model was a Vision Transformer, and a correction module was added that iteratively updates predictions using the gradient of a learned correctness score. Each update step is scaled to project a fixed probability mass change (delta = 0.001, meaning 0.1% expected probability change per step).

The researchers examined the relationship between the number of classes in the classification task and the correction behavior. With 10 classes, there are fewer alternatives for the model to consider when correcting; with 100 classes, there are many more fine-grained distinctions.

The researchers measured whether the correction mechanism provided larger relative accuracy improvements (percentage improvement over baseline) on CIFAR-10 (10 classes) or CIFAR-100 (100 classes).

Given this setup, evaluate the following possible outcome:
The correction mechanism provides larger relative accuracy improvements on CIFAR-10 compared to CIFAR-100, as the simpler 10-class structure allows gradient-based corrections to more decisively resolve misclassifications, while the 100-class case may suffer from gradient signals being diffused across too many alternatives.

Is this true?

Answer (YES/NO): NO